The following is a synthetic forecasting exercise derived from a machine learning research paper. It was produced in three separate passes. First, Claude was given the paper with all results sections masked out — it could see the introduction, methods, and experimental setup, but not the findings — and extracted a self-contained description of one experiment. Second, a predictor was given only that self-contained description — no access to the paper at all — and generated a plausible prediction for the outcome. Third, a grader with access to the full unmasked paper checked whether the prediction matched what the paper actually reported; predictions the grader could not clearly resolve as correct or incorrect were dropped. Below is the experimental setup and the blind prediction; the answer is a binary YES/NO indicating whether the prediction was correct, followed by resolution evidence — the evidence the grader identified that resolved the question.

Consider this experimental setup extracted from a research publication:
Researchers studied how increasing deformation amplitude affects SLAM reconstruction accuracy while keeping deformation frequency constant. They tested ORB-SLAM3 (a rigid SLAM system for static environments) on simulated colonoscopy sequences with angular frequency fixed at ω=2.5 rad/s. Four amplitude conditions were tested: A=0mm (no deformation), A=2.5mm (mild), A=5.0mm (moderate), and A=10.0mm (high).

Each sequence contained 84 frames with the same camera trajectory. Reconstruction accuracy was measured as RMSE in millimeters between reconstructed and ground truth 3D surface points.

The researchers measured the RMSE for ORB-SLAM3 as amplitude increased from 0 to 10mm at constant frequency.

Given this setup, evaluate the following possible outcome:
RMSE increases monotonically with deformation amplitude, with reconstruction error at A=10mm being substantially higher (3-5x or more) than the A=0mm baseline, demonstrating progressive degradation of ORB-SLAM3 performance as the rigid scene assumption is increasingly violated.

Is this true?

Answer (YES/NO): NO